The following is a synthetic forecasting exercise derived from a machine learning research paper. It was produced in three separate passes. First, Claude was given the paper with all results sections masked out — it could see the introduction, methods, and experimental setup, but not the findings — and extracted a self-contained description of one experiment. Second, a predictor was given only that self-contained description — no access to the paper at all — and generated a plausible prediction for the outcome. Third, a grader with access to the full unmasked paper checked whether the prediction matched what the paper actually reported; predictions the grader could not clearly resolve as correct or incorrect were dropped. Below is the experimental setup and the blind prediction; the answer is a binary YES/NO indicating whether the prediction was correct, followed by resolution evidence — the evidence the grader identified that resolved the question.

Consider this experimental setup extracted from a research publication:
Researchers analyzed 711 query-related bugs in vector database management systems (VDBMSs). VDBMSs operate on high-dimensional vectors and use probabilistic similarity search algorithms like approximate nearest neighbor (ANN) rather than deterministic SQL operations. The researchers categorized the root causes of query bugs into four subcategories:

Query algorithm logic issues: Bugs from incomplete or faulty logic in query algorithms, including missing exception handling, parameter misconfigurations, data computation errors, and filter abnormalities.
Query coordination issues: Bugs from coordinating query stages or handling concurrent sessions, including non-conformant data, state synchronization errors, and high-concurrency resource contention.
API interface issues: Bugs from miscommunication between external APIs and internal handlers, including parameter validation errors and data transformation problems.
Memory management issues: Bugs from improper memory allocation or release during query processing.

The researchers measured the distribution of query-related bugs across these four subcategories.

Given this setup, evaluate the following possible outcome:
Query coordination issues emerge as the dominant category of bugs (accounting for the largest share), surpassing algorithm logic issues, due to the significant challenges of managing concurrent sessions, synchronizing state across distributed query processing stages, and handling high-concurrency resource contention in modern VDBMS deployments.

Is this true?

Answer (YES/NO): NO